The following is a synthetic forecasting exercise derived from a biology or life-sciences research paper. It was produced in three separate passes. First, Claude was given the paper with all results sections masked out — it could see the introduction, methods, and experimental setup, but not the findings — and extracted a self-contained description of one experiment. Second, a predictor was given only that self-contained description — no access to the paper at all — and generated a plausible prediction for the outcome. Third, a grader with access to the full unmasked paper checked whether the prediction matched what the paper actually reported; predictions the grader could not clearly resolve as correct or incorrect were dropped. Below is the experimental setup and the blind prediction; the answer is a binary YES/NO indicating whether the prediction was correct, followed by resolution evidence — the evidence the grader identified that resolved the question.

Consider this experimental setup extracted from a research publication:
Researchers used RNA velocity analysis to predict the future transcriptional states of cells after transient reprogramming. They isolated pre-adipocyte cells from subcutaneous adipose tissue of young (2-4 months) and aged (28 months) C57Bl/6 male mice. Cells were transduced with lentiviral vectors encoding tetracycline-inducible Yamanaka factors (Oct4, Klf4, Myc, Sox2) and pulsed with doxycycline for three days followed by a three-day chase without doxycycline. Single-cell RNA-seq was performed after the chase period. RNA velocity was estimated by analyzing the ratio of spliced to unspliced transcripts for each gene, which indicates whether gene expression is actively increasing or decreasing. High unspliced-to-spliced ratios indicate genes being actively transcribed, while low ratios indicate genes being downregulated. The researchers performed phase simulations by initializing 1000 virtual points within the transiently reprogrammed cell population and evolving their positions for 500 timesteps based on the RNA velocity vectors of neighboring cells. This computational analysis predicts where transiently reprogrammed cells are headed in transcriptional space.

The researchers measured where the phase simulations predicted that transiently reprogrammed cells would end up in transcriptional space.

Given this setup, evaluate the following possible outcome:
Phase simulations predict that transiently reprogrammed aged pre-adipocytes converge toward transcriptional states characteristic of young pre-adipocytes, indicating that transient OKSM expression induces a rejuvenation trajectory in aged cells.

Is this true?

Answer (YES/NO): NO